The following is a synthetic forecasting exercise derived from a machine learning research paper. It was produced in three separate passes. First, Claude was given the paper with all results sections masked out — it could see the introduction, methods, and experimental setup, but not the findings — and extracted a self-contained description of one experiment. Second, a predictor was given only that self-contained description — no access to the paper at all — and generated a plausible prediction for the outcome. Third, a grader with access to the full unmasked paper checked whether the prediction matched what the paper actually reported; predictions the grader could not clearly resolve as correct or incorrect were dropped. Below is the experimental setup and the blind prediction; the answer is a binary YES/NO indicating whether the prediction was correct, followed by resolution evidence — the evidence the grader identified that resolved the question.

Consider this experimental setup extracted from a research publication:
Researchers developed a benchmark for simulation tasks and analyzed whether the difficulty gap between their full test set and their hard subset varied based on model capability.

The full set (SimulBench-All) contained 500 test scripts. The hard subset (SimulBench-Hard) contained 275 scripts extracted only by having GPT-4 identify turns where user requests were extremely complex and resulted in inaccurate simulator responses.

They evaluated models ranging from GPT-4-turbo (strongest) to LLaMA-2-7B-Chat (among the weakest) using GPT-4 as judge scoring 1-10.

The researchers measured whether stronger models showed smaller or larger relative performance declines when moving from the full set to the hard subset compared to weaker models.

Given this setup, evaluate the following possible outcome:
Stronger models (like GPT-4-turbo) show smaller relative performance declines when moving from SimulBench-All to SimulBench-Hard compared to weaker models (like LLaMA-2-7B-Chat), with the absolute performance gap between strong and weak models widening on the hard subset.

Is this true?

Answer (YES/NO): YES